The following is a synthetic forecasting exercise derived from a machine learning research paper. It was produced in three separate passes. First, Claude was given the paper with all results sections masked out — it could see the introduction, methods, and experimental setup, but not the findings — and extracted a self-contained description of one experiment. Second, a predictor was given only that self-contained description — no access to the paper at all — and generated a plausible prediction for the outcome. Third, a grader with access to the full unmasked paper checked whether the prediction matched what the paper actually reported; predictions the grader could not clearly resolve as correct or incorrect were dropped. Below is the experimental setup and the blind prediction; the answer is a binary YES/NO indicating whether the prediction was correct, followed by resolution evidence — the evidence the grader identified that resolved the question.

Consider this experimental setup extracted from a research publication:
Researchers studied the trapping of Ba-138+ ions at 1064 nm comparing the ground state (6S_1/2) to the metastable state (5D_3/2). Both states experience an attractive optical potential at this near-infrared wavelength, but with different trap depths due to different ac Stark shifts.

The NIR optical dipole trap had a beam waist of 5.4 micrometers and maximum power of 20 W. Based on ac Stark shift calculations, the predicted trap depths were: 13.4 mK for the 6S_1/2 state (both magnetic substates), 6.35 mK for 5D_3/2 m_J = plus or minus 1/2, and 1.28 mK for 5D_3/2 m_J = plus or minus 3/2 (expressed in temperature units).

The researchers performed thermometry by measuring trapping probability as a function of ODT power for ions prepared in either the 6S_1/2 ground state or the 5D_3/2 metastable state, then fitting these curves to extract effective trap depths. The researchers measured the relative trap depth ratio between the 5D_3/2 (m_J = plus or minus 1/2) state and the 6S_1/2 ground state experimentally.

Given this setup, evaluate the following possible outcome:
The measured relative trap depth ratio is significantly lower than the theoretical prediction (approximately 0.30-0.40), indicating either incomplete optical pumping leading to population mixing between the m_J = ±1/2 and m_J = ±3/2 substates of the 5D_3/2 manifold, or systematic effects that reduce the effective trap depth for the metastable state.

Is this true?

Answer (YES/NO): NO